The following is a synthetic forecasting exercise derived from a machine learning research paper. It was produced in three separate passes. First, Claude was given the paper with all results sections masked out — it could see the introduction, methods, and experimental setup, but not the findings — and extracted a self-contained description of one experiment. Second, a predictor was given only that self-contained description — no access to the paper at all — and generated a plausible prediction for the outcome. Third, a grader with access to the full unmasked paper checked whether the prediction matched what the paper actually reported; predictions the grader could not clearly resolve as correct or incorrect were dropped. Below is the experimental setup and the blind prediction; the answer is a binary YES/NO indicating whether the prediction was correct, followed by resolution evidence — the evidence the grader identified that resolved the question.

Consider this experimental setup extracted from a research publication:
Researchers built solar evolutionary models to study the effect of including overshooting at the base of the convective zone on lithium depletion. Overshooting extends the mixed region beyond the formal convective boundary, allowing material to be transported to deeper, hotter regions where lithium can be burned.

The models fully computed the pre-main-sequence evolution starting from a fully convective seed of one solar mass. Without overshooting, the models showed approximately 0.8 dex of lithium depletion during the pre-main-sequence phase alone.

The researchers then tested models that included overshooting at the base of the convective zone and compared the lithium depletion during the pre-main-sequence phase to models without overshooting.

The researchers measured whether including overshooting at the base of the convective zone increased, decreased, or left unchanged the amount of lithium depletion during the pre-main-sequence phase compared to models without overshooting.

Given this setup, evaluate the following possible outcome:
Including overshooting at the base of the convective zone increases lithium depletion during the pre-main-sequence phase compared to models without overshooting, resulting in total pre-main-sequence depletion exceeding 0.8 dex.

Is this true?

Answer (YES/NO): YES